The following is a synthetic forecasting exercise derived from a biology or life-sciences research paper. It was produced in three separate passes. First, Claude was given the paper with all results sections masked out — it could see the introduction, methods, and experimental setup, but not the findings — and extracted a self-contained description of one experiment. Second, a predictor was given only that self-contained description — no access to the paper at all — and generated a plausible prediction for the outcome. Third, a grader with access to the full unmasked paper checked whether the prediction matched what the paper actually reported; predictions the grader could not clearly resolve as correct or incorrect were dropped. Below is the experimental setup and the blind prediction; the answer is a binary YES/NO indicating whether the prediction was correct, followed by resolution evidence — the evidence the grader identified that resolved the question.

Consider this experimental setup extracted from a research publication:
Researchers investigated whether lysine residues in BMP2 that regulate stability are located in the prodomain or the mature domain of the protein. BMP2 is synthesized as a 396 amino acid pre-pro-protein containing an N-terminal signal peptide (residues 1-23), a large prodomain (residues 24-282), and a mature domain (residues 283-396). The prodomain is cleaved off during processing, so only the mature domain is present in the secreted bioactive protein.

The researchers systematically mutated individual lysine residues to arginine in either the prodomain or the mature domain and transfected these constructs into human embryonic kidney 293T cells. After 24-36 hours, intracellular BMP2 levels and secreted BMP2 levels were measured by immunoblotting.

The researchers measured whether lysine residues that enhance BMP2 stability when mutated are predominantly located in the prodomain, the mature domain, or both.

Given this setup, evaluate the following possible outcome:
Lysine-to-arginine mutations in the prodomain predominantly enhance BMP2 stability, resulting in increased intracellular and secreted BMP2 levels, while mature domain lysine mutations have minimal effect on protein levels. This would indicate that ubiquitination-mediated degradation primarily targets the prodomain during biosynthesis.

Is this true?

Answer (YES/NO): NO